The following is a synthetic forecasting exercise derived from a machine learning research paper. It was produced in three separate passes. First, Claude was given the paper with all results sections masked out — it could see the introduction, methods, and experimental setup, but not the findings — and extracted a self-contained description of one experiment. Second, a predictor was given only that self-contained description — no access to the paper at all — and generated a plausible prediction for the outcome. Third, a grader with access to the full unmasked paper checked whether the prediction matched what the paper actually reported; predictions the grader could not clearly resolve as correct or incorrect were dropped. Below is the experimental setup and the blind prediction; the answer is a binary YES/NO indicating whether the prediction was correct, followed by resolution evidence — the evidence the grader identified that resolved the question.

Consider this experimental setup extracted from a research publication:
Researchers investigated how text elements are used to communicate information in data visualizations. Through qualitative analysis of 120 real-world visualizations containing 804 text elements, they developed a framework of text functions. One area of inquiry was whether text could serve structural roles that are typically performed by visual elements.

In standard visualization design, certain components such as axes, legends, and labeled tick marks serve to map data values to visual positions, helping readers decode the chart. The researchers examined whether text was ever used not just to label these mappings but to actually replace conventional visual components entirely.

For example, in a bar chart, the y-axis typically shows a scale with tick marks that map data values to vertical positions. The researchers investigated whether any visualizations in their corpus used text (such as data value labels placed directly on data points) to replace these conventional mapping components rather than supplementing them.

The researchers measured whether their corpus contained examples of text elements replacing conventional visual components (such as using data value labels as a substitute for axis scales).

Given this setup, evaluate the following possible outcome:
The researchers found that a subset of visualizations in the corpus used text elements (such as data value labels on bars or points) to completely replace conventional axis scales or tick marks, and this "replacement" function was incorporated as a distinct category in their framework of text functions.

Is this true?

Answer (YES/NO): YES